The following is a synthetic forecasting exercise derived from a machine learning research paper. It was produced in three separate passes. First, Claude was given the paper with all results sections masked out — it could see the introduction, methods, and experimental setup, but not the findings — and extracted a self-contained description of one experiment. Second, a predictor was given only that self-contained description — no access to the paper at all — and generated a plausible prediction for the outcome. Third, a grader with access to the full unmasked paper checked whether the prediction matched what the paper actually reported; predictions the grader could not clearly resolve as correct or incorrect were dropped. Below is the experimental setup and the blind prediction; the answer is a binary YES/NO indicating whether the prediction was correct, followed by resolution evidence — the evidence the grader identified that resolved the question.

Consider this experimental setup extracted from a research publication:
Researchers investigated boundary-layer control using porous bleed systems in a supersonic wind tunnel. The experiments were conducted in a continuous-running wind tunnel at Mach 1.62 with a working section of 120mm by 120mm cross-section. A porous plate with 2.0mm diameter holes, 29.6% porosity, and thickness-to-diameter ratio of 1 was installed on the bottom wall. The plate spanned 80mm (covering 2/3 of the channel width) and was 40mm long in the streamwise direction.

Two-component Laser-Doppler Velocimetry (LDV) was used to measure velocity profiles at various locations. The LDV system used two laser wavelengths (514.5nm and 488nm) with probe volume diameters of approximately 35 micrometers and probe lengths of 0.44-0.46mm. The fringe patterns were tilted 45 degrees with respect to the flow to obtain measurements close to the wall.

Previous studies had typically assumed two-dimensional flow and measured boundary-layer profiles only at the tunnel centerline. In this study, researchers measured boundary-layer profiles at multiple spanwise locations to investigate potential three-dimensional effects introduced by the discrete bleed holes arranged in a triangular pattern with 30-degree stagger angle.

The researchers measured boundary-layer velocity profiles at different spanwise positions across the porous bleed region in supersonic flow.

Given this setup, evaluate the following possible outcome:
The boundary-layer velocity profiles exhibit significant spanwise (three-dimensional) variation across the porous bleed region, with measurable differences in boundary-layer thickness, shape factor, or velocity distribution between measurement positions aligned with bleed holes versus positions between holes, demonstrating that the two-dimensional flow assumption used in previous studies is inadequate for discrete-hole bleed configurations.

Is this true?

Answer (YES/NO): YES